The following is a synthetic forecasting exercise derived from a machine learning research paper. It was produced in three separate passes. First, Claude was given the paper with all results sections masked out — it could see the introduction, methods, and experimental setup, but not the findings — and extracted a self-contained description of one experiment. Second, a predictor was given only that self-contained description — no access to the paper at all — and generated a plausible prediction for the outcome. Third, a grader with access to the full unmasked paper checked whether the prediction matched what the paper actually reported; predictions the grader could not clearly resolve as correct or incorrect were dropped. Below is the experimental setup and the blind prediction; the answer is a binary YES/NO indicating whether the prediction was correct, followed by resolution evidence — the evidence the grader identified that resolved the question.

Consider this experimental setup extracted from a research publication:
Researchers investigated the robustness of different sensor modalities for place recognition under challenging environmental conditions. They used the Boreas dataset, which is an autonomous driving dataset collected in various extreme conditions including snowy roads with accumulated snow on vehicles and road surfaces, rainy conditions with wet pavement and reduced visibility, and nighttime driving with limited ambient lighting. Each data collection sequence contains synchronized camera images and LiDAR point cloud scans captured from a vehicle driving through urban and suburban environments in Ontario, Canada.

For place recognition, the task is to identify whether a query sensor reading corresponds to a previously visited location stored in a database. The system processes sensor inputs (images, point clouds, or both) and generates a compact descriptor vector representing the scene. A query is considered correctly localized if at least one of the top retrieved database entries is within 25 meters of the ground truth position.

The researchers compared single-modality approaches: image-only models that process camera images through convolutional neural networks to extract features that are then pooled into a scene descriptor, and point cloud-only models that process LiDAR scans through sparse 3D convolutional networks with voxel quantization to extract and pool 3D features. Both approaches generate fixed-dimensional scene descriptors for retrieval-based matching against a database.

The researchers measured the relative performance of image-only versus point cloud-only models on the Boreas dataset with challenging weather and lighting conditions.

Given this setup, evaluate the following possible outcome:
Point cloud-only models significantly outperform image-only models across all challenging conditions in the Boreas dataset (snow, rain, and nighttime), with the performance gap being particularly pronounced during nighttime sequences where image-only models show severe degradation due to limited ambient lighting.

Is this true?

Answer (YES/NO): YES